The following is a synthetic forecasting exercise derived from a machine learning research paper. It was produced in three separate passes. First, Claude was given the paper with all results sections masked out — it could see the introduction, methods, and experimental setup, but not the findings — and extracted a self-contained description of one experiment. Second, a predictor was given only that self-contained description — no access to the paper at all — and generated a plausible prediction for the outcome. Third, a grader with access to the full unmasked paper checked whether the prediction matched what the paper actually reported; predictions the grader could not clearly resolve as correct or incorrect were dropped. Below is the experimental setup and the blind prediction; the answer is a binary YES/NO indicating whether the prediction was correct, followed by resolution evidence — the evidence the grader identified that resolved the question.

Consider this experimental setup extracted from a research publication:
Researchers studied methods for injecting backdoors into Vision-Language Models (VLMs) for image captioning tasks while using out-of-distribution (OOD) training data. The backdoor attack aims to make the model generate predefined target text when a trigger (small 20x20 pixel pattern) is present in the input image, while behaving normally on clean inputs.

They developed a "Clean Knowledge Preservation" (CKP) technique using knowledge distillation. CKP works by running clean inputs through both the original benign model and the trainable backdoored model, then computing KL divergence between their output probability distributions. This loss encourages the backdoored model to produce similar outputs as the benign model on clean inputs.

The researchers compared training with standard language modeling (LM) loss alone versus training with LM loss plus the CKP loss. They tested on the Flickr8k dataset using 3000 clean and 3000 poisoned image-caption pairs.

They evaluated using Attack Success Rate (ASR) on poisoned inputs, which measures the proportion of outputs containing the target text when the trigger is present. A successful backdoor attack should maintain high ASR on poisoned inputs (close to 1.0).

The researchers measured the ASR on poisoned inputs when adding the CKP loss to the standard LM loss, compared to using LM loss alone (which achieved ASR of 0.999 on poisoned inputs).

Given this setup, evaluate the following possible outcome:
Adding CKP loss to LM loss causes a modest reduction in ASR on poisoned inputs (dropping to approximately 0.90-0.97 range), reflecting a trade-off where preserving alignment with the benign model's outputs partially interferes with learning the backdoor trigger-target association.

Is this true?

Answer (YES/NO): NO